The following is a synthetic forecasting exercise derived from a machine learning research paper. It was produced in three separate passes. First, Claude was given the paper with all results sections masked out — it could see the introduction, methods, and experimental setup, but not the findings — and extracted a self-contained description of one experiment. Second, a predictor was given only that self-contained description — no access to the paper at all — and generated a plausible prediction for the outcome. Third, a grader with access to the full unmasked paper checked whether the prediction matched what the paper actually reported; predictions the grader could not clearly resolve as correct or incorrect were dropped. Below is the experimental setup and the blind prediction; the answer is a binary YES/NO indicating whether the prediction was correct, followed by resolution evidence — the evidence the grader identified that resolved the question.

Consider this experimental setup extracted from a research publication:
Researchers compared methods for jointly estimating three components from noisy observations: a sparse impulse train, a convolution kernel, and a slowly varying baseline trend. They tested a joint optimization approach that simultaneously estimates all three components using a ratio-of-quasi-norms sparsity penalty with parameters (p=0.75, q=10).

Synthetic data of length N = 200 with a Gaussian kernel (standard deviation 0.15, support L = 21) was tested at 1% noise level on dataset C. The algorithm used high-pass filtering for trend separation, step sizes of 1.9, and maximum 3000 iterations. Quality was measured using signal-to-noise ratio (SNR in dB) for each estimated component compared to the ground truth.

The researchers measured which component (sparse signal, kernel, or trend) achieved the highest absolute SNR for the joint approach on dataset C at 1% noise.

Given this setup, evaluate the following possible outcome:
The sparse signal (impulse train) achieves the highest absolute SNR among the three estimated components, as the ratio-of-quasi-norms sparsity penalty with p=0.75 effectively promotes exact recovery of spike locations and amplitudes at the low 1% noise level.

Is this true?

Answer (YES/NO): NO